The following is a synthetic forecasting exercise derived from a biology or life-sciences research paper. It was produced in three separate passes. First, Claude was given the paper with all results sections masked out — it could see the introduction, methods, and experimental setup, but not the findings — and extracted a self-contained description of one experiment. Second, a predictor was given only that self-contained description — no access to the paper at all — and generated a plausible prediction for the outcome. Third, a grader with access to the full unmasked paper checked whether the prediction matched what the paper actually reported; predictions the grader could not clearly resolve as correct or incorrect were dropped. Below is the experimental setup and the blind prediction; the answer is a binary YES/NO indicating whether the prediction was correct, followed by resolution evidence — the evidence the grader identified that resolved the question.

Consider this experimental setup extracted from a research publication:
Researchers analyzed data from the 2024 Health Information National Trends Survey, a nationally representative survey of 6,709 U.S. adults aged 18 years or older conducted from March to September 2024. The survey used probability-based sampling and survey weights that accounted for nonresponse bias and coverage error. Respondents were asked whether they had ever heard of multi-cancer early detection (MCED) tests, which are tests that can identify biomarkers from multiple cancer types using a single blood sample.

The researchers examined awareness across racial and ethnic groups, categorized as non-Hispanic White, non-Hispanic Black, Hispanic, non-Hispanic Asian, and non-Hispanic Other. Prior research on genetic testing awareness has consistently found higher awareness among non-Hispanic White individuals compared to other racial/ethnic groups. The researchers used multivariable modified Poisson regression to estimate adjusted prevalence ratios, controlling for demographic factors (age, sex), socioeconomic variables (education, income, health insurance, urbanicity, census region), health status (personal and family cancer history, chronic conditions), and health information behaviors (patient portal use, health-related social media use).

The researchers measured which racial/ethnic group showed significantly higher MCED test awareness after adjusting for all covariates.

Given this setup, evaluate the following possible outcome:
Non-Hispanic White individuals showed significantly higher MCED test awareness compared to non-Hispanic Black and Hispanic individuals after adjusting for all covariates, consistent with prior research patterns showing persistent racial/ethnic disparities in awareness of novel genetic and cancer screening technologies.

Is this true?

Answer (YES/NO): NO